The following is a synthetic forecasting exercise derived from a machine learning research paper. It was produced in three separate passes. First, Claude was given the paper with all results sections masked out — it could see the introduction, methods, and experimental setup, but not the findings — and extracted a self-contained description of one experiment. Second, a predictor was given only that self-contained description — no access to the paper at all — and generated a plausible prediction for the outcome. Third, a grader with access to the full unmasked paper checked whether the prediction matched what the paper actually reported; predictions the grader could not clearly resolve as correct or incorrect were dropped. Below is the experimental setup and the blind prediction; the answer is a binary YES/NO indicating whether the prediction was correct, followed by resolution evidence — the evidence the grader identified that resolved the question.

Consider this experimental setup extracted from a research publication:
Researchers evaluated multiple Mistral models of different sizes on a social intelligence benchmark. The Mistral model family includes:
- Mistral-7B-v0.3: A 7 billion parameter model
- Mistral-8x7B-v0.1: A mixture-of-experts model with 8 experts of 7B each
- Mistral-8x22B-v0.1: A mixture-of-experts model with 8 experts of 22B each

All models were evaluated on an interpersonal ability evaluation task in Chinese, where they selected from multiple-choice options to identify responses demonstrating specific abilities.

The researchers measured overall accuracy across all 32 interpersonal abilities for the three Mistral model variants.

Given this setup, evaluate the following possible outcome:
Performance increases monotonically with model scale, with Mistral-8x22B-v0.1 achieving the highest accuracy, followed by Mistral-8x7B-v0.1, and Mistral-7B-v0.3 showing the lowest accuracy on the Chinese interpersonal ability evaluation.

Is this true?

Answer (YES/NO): YES